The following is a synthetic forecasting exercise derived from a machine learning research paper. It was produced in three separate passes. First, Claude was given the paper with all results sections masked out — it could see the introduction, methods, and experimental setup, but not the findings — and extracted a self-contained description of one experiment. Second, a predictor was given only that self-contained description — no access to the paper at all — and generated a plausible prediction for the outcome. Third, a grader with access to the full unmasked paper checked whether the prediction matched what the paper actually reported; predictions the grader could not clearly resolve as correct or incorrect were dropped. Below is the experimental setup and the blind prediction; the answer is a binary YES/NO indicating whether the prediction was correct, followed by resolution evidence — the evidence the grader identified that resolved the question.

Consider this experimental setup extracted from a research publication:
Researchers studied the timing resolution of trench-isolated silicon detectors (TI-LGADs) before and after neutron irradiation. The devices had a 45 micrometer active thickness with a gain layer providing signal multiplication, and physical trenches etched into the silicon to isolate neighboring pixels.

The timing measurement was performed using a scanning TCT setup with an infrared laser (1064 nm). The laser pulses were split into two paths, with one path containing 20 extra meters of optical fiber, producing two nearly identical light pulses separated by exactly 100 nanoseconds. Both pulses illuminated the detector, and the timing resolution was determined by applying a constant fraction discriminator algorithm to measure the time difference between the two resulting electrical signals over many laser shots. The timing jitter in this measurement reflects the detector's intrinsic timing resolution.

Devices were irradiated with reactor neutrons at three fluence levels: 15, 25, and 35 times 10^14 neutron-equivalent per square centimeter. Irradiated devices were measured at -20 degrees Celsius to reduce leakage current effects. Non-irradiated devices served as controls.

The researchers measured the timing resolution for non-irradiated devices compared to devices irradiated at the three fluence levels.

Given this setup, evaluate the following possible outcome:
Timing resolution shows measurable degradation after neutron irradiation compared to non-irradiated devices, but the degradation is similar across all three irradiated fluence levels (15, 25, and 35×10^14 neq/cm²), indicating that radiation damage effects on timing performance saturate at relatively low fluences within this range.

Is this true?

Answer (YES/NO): YES